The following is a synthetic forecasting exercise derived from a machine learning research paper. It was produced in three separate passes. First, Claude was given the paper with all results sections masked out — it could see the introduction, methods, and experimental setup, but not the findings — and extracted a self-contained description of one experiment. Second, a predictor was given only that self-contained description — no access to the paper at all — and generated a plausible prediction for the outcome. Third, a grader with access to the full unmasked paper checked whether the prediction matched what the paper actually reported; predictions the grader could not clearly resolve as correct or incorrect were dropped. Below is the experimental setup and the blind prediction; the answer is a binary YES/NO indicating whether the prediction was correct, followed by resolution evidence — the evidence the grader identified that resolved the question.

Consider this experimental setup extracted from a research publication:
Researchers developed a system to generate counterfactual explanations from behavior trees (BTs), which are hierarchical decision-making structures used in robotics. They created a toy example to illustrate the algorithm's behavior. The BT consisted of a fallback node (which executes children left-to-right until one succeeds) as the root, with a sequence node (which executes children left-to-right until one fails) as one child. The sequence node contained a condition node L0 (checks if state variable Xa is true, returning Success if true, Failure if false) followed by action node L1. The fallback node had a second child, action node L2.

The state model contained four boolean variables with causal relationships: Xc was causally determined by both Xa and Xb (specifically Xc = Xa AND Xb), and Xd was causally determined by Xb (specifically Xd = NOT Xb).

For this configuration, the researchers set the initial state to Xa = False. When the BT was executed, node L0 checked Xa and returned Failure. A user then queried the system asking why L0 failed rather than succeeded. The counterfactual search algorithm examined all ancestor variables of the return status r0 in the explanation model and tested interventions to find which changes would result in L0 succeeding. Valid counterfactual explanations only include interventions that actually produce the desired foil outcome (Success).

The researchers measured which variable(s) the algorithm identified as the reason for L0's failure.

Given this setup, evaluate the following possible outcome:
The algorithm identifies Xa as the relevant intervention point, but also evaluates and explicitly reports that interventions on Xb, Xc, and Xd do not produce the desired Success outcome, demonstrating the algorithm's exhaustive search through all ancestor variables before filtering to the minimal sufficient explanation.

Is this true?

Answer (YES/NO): NO